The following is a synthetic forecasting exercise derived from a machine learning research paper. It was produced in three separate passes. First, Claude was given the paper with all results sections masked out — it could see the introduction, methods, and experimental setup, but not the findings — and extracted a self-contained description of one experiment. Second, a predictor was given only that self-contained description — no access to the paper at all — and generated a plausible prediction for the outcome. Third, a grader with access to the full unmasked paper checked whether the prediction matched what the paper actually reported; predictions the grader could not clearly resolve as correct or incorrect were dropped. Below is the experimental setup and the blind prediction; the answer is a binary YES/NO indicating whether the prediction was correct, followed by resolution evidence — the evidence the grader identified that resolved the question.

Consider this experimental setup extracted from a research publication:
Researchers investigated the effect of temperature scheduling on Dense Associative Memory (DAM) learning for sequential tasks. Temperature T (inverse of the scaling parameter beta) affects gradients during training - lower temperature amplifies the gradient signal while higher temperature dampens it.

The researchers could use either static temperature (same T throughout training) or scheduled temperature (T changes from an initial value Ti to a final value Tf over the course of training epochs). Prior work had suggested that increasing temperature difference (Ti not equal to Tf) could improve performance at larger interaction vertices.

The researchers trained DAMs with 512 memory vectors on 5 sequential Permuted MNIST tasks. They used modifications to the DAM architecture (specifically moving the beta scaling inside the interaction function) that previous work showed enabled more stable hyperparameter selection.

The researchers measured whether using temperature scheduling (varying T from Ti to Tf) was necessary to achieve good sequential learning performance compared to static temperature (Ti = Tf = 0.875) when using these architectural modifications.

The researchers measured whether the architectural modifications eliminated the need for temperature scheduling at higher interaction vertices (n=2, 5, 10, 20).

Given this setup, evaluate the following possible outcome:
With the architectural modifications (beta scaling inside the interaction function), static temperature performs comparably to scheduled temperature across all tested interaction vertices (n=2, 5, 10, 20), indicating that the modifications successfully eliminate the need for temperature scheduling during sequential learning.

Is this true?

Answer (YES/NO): YES